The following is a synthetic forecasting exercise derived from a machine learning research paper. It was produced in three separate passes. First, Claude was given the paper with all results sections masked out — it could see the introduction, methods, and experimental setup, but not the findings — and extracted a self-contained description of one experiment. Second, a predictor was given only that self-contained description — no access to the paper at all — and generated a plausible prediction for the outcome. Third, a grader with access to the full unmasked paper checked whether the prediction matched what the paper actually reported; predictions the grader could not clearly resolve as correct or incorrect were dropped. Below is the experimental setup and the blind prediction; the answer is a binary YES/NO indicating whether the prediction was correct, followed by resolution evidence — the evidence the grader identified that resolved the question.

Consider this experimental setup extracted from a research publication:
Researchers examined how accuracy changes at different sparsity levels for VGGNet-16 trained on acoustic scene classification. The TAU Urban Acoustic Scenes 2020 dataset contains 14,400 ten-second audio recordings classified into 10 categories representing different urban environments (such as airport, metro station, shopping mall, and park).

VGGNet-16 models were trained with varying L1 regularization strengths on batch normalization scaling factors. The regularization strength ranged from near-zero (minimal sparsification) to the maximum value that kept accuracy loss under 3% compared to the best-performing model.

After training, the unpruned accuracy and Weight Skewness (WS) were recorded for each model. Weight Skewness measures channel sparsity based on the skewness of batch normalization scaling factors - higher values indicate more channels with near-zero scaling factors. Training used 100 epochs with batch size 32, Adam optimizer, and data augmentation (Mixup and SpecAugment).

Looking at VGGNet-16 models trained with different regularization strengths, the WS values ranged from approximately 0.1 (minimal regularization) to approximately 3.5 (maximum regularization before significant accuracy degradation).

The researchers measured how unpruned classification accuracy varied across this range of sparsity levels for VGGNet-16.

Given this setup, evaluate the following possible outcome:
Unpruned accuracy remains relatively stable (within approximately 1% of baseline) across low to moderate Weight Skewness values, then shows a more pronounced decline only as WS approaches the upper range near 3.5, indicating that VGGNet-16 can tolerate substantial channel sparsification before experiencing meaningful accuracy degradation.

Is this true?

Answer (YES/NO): NO